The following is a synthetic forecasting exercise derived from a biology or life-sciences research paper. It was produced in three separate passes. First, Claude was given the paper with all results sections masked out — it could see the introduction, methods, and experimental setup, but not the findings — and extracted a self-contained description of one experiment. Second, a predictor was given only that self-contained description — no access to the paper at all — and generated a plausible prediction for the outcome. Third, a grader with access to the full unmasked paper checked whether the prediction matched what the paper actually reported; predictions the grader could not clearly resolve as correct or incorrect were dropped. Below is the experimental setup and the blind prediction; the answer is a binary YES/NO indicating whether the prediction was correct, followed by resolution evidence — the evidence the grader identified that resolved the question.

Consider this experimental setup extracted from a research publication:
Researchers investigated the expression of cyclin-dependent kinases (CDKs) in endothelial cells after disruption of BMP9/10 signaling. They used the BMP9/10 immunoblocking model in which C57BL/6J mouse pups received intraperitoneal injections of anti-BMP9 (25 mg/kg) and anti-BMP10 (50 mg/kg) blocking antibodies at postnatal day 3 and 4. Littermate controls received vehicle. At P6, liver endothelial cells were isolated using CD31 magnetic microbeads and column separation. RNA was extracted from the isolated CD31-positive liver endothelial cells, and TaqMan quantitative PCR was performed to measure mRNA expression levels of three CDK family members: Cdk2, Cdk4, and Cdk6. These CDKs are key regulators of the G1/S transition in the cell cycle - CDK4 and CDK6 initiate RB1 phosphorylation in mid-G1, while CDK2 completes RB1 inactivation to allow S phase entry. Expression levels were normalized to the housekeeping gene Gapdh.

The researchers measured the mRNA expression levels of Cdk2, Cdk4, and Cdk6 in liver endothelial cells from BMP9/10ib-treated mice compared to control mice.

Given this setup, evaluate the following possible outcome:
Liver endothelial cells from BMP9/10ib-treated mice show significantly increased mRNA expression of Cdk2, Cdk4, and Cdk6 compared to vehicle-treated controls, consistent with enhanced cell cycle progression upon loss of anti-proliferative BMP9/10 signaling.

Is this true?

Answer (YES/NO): NO